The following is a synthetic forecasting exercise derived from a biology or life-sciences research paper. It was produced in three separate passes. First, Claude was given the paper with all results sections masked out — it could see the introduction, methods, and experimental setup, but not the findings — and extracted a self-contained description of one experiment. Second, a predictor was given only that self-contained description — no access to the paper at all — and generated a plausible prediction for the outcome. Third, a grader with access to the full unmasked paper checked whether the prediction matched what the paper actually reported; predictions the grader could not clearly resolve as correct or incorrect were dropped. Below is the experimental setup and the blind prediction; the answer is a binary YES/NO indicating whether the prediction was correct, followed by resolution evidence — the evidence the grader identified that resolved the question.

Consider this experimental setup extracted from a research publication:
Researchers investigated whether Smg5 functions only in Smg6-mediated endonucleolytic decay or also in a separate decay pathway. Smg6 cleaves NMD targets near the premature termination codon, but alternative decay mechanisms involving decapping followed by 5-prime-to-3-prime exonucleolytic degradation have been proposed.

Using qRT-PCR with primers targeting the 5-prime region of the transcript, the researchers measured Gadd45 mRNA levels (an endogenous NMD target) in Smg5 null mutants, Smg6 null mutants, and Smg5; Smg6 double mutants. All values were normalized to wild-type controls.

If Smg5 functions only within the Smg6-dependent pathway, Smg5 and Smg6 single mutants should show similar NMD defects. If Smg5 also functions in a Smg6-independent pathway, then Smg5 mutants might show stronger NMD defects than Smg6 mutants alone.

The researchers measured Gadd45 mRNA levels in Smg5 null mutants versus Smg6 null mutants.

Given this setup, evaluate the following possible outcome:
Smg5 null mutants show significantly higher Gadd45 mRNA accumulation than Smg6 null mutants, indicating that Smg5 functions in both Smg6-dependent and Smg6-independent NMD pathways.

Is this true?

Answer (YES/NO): YES